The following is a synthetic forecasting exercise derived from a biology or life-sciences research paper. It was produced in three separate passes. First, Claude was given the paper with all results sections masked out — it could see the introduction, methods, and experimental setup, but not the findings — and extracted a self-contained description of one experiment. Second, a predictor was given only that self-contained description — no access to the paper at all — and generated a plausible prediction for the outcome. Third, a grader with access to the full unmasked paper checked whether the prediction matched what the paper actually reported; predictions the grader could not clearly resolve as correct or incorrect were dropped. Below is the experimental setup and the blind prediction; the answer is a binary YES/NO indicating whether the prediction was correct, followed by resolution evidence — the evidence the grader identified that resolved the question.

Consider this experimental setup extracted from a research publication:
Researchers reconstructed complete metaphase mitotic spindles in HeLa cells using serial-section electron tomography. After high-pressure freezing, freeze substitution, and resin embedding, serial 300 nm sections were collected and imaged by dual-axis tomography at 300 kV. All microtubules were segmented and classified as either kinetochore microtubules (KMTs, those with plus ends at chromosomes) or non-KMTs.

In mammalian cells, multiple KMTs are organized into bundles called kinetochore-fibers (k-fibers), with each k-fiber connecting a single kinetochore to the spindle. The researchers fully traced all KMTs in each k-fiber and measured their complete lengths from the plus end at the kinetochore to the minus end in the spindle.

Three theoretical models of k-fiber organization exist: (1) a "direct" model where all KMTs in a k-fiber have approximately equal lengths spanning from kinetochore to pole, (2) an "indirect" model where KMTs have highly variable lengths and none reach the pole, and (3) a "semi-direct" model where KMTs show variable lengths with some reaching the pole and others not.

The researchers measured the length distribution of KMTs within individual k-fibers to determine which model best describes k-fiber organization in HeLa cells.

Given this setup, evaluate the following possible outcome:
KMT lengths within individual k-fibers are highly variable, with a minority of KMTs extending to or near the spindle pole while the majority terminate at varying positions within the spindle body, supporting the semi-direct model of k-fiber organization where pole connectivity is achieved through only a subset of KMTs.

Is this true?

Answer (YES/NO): NO